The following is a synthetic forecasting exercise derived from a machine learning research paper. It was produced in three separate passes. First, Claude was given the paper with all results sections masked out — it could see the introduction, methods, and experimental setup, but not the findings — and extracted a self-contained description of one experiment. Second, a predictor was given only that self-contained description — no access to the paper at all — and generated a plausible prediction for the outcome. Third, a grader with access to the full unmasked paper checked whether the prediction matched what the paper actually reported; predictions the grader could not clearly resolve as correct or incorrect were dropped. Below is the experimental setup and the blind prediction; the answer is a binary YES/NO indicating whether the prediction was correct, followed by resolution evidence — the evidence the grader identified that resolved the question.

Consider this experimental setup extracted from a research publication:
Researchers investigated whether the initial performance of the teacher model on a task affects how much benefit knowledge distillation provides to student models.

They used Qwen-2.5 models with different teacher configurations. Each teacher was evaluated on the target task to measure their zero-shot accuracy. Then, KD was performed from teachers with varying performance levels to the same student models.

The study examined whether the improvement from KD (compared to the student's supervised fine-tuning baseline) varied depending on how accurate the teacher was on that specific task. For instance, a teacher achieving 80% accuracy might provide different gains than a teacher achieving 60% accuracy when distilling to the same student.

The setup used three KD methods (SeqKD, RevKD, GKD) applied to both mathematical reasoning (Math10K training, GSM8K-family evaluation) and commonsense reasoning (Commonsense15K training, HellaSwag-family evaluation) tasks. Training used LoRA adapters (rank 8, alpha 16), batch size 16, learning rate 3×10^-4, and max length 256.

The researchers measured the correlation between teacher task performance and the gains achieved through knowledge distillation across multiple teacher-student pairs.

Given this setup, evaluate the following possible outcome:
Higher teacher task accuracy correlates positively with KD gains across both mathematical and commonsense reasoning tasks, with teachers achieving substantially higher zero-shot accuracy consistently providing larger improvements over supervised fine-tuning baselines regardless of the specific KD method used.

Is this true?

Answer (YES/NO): NO